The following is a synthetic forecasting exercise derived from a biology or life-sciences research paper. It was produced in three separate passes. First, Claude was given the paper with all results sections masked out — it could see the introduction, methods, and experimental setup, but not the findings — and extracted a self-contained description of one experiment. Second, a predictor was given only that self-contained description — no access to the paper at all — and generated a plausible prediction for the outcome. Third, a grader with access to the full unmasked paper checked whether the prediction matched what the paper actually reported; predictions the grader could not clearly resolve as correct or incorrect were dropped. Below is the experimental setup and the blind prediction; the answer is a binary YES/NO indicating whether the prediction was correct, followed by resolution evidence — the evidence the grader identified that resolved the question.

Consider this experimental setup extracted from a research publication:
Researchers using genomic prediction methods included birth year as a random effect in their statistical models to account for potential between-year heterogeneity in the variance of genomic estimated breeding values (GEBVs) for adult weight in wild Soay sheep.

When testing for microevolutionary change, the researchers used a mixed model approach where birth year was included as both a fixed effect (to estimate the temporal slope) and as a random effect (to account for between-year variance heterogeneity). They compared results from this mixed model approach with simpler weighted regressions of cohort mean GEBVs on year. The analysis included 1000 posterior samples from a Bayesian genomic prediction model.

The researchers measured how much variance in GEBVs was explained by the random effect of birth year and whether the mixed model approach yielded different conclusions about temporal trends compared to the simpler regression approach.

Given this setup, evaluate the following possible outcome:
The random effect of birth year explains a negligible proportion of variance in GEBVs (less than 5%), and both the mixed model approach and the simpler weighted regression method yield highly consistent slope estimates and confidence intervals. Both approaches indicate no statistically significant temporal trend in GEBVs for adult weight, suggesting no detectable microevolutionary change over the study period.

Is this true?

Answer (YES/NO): NO